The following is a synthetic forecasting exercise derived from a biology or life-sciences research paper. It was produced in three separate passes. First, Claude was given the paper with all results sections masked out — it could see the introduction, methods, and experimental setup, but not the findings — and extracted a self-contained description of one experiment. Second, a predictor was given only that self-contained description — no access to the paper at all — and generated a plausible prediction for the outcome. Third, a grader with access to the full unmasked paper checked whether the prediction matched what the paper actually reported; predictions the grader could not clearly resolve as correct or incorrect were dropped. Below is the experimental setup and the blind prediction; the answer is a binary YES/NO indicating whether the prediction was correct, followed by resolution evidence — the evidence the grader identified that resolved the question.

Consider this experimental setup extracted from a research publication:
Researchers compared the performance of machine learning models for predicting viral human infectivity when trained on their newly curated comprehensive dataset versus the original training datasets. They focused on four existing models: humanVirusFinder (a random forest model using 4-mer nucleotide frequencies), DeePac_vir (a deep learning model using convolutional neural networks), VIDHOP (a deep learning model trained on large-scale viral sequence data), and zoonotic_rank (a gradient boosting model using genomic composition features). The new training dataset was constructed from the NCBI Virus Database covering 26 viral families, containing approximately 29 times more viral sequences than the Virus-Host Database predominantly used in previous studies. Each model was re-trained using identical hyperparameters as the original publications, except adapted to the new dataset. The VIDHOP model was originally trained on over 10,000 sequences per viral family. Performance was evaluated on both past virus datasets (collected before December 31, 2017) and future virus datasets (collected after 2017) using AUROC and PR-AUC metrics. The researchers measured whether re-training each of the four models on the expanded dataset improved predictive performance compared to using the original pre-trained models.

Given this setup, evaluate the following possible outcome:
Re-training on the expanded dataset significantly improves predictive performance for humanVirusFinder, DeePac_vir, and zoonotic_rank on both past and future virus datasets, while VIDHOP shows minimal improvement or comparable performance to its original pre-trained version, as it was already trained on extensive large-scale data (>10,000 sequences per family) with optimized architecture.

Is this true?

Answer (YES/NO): NO